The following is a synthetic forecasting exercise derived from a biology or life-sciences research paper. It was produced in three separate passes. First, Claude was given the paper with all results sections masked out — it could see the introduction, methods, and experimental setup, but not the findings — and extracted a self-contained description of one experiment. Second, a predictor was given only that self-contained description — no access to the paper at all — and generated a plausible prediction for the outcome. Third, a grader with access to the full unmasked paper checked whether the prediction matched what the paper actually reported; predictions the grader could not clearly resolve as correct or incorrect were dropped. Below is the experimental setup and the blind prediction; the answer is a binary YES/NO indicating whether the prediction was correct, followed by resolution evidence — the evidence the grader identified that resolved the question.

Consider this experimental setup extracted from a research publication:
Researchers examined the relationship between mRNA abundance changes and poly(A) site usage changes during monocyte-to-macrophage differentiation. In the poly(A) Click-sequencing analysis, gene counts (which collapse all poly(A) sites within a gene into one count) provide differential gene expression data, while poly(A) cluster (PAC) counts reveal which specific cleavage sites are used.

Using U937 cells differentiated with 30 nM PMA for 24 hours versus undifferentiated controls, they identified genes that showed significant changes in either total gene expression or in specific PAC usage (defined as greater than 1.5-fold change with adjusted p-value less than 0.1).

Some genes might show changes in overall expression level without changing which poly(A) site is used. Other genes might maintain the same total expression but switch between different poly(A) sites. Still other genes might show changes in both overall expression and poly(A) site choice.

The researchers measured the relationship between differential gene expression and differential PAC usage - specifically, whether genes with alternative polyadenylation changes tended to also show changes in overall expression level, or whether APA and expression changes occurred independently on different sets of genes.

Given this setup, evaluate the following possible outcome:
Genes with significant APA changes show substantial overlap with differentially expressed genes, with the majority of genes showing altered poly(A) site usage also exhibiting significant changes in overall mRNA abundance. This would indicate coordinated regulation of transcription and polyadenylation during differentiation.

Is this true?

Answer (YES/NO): NO